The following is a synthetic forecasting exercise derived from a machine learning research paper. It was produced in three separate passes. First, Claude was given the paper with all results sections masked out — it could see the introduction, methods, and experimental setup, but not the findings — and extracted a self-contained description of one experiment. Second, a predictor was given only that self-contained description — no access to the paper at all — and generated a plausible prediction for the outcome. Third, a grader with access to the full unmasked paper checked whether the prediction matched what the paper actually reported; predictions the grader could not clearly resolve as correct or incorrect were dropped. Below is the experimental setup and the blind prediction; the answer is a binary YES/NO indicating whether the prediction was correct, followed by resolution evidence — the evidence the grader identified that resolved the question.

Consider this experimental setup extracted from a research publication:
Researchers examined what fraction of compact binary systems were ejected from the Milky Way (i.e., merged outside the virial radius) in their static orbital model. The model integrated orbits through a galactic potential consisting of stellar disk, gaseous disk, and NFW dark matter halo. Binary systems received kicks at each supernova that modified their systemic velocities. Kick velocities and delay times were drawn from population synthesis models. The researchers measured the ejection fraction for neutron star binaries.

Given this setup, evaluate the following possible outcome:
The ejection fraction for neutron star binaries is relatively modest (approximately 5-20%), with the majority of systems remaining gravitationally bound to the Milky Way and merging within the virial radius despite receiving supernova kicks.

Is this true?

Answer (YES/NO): NO